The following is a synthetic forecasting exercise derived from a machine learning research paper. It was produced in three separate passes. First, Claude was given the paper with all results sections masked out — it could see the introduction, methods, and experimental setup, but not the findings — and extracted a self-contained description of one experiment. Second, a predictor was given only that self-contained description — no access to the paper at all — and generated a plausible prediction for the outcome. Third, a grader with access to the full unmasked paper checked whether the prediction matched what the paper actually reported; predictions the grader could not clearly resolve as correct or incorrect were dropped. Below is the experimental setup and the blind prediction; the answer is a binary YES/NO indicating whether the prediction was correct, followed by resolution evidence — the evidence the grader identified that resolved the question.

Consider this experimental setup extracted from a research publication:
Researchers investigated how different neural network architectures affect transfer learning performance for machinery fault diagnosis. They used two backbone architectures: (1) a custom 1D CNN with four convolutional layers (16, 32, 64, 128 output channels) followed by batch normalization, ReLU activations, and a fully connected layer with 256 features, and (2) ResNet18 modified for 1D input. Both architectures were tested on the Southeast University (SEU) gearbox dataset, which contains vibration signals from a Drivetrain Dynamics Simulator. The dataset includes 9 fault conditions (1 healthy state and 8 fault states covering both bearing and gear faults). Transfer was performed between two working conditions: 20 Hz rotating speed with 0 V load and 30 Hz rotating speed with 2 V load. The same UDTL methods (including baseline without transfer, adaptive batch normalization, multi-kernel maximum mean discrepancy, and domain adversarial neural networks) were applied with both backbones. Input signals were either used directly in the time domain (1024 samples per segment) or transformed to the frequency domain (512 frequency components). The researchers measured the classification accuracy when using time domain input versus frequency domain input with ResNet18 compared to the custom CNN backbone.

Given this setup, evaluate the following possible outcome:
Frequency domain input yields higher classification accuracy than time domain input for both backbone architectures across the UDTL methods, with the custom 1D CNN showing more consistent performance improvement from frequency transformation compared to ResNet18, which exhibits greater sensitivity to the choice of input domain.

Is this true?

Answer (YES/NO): NO